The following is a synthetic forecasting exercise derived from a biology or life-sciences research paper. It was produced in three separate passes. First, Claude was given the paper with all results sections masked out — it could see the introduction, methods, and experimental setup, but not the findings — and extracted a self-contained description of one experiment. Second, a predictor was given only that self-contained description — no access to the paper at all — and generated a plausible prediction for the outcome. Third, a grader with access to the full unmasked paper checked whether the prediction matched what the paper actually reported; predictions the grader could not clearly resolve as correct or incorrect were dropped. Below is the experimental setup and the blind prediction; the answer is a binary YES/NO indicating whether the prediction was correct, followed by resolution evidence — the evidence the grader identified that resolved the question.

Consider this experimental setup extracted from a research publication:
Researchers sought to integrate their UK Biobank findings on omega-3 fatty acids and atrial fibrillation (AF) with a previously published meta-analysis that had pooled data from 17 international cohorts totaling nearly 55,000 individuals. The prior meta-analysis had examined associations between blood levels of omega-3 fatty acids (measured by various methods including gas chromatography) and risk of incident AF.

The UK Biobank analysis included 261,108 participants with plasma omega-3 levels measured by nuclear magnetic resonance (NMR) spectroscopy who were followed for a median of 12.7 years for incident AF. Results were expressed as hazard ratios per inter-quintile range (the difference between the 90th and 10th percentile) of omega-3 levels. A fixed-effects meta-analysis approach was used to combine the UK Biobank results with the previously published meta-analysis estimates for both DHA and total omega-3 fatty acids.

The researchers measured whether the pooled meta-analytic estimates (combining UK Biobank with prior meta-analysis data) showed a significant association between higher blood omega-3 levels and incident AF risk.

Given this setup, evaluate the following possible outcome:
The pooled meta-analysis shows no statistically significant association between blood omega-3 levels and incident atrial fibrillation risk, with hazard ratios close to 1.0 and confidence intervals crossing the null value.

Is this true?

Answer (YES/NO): NO